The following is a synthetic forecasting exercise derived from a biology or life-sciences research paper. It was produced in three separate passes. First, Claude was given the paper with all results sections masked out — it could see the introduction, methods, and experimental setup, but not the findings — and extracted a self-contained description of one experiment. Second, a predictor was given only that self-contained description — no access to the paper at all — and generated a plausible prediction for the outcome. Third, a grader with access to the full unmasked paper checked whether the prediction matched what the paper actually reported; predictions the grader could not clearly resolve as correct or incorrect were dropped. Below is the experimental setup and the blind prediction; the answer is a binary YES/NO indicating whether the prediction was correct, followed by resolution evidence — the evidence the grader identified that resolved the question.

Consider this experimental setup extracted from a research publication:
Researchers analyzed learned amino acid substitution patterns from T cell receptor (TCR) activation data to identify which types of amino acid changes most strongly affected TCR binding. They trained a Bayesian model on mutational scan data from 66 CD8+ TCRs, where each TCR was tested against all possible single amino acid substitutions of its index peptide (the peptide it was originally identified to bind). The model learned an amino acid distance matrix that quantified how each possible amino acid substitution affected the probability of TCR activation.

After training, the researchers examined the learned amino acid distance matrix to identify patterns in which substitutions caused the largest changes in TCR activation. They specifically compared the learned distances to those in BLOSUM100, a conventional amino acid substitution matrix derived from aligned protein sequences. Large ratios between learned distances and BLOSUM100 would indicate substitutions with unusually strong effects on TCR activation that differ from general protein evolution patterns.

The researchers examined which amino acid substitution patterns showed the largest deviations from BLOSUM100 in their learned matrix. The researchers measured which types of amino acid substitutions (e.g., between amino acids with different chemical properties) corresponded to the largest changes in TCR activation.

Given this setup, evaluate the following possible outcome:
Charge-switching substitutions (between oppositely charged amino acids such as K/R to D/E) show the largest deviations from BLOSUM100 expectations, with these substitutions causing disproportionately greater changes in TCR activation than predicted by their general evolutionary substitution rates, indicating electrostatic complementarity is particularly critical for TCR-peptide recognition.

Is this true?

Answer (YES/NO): NO